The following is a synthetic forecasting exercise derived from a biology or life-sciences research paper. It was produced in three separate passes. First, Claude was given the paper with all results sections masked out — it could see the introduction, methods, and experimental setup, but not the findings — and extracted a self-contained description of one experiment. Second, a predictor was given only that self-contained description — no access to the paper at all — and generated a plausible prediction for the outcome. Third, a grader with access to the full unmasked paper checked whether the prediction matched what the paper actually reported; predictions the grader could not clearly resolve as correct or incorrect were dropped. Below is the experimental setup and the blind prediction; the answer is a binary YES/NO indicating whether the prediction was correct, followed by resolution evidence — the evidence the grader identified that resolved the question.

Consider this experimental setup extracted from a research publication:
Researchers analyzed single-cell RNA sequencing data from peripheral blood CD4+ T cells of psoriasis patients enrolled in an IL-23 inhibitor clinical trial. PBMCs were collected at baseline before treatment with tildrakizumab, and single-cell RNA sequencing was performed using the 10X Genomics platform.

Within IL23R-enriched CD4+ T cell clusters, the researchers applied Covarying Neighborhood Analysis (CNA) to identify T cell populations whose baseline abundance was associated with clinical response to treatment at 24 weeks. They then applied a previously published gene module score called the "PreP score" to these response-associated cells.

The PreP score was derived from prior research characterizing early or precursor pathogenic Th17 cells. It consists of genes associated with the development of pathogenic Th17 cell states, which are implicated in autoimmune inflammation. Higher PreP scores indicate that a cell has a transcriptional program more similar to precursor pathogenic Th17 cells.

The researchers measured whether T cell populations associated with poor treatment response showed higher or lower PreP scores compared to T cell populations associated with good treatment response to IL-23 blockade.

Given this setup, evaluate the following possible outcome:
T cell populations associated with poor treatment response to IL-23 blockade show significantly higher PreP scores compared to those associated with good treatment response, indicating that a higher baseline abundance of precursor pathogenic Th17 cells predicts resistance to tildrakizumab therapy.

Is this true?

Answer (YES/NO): NO